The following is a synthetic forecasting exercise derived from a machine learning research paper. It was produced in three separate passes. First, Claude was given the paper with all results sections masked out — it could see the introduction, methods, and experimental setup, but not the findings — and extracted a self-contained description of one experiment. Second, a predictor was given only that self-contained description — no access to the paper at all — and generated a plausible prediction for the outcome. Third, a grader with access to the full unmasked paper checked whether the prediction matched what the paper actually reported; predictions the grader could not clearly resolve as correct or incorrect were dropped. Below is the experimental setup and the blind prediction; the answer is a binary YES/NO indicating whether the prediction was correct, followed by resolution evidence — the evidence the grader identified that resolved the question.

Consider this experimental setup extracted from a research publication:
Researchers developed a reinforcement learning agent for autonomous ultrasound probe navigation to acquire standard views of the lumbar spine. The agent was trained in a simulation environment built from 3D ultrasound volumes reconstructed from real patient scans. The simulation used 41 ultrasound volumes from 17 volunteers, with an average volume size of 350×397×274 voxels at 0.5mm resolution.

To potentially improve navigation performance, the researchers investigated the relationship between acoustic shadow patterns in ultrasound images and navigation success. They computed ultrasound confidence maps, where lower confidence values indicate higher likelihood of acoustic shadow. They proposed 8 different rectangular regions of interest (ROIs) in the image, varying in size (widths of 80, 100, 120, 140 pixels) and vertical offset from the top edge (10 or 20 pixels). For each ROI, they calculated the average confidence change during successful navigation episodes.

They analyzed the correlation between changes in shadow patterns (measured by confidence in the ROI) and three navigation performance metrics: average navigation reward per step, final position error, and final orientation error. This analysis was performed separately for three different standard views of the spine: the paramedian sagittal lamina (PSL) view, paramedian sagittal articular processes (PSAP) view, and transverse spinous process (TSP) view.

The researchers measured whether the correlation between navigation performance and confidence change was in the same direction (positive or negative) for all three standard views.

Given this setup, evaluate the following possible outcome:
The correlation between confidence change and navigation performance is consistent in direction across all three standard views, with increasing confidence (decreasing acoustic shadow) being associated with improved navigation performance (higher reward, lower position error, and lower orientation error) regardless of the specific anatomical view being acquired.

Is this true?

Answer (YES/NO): NO